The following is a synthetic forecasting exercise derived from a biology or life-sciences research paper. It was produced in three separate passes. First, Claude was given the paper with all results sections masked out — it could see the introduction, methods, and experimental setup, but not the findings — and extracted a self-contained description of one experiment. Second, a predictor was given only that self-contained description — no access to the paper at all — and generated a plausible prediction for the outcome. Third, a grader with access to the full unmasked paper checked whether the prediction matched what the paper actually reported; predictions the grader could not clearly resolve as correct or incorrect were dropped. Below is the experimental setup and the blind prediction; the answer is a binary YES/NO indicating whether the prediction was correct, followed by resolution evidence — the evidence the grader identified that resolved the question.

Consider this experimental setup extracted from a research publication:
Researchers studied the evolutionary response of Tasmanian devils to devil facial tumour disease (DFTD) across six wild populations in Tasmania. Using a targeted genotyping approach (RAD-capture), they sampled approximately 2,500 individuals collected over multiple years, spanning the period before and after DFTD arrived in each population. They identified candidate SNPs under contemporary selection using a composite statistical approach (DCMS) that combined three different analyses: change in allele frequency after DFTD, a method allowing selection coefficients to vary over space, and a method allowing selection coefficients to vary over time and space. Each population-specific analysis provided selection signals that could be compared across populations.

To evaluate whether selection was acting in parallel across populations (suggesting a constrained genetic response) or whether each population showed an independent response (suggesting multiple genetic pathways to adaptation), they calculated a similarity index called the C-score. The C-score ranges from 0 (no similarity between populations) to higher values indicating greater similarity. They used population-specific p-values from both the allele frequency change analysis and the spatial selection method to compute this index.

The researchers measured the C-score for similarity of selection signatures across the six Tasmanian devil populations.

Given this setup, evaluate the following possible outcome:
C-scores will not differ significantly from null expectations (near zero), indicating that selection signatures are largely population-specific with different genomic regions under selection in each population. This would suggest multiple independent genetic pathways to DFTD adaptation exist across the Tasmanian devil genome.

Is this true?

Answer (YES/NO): NO